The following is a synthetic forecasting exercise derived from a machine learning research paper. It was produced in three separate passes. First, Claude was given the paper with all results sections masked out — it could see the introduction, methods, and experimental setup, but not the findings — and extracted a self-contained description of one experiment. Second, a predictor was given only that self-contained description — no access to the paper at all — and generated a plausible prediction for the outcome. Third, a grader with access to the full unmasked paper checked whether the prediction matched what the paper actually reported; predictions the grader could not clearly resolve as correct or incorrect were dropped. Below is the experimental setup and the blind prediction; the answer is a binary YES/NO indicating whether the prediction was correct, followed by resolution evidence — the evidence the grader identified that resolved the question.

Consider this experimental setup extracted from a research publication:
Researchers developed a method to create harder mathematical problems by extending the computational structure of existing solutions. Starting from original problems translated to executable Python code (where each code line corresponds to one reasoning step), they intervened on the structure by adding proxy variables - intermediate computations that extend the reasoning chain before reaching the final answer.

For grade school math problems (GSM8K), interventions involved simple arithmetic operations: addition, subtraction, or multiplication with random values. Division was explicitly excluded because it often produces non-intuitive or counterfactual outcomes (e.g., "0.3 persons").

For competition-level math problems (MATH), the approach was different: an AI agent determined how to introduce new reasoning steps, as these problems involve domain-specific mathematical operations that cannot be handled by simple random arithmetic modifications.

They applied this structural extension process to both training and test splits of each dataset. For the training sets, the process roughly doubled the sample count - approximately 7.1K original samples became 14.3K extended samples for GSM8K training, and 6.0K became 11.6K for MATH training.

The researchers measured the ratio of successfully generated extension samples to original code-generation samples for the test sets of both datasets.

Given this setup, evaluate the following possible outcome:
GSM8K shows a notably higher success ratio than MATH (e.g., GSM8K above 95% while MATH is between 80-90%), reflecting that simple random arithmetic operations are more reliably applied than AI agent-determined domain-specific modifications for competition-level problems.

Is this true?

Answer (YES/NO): NO